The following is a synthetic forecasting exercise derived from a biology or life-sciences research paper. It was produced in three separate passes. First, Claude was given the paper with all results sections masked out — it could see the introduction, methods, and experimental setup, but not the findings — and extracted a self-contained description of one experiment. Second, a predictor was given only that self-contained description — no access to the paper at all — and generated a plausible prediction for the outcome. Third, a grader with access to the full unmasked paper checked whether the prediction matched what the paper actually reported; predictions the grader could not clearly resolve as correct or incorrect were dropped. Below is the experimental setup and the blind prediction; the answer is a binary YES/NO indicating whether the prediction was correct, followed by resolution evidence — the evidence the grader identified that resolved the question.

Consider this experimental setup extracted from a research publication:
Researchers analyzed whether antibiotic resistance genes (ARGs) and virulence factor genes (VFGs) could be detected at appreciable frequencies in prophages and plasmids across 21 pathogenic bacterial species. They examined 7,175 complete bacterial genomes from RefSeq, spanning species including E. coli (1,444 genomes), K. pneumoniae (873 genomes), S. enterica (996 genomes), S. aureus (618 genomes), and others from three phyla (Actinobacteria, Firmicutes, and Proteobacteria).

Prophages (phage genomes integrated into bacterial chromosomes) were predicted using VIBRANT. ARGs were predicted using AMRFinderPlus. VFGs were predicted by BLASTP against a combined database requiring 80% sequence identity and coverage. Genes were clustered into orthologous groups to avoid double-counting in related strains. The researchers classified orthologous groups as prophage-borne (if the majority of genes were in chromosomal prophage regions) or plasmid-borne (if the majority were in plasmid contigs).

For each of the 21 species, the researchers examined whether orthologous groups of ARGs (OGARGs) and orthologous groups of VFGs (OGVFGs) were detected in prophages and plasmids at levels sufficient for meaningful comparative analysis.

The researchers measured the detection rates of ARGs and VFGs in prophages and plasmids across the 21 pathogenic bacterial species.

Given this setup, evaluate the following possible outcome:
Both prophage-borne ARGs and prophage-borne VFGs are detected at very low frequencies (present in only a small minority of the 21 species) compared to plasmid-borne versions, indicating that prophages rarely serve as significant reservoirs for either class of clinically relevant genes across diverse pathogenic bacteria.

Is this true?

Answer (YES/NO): NO